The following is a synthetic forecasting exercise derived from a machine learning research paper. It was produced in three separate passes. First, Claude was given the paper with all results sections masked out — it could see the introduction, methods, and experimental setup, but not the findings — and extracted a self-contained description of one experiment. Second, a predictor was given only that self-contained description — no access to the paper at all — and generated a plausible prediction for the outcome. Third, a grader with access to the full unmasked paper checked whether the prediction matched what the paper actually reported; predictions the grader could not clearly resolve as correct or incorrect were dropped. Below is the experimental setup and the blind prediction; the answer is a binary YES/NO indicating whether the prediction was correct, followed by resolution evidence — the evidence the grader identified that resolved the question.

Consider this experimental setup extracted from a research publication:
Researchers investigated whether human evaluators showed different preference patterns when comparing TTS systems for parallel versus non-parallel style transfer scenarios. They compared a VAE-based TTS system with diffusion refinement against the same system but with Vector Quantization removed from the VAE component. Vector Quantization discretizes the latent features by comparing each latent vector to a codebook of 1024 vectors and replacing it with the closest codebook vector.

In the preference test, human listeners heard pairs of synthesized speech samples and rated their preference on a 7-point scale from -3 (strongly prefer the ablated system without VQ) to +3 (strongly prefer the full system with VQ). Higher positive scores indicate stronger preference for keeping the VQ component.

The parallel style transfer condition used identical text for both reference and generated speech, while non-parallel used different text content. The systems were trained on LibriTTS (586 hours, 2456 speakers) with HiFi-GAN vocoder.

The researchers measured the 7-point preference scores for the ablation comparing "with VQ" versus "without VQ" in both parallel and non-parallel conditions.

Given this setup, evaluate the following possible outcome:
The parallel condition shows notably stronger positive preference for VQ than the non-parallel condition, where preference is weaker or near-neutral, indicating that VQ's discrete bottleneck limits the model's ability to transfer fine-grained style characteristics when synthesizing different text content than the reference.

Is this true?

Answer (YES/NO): YES